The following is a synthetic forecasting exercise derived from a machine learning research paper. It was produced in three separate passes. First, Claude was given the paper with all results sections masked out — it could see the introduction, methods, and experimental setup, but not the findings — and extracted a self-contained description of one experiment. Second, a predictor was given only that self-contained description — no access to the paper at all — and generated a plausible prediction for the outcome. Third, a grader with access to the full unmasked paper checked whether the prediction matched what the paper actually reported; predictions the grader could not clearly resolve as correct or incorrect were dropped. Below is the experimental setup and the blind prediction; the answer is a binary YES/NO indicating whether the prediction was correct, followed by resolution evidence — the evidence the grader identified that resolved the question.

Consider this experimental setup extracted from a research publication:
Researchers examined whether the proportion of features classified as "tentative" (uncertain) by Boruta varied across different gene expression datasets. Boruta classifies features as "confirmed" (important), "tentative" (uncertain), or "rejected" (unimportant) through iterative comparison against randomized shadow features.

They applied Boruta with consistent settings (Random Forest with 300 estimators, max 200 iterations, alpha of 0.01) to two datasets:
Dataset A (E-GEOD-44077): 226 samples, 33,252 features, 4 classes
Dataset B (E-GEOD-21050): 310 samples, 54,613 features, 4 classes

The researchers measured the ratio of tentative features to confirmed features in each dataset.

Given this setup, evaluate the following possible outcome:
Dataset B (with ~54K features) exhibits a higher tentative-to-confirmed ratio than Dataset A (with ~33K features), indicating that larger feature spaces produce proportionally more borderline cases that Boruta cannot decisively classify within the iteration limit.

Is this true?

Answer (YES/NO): NO